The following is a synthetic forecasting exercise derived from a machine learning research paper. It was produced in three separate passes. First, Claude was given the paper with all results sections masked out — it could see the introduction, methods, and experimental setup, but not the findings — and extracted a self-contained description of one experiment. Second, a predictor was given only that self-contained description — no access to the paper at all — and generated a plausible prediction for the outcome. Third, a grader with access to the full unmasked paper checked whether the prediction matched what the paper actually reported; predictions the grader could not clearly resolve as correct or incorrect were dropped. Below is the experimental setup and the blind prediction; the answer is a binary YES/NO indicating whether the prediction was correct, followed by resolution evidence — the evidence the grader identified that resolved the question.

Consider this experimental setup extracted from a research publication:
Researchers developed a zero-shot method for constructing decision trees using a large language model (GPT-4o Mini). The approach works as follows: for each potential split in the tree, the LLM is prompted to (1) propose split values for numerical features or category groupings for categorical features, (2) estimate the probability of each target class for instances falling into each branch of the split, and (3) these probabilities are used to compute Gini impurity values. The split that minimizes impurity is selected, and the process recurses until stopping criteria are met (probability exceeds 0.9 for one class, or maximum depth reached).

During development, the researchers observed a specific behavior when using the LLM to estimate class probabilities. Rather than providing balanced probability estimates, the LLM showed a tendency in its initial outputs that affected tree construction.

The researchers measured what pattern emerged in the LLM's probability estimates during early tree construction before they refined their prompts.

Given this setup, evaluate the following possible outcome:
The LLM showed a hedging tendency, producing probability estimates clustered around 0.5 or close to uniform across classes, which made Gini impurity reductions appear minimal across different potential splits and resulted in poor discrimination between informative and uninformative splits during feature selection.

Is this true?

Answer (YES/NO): NO